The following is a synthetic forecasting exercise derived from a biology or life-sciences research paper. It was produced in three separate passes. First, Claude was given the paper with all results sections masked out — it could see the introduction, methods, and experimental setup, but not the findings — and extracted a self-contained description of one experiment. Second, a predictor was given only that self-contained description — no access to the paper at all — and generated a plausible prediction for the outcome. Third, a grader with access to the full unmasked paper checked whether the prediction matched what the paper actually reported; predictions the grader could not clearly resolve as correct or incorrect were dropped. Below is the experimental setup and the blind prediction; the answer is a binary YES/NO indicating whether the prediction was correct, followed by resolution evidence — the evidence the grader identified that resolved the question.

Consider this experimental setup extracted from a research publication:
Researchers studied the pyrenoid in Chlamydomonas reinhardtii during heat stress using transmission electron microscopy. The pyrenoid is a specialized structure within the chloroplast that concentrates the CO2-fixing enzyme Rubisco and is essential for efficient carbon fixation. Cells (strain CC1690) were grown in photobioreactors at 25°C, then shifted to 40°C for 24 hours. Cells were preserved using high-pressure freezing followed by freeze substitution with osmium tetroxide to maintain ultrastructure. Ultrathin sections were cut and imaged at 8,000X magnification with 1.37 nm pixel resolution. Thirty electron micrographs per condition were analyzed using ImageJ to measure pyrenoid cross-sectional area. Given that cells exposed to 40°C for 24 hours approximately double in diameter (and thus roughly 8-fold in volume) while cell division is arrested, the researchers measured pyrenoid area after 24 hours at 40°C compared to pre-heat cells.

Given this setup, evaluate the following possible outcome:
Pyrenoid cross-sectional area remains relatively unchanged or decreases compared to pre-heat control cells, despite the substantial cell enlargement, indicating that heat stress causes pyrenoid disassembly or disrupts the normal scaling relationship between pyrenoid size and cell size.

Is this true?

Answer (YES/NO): NO